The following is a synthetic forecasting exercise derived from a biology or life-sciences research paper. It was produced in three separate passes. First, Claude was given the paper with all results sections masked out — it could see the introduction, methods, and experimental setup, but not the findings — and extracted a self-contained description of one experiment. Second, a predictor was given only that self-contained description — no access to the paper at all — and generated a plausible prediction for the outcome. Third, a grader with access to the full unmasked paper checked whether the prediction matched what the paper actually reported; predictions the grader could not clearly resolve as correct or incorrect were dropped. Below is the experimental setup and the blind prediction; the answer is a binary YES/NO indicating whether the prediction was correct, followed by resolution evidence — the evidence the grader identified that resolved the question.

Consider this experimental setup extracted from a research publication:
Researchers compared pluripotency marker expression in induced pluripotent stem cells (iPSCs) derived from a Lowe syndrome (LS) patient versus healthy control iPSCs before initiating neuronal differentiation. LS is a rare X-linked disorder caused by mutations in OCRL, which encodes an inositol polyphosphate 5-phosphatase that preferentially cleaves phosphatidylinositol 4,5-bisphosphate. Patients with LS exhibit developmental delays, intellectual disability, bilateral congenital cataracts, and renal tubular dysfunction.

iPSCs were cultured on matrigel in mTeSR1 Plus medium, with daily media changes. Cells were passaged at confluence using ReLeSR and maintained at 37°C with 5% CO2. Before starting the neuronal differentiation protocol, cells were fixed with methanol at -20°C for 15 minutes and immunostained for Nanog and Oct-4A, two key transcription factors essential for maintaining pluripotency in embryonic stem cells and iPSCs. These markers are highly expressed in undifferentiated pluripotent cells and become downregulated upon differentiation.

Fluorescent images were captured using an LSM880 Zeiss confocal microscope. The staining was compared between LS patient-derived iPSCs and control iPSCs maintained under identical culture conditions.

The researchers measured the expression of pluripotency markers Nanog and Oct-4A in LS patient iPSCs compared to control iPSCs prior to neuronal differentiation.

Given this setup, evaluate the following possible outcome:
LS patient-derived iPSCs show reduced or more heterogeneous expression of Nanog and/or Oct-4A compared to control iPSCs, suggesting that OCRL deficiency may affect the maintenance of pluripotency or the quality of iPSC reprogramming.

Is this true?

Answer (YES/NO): NO